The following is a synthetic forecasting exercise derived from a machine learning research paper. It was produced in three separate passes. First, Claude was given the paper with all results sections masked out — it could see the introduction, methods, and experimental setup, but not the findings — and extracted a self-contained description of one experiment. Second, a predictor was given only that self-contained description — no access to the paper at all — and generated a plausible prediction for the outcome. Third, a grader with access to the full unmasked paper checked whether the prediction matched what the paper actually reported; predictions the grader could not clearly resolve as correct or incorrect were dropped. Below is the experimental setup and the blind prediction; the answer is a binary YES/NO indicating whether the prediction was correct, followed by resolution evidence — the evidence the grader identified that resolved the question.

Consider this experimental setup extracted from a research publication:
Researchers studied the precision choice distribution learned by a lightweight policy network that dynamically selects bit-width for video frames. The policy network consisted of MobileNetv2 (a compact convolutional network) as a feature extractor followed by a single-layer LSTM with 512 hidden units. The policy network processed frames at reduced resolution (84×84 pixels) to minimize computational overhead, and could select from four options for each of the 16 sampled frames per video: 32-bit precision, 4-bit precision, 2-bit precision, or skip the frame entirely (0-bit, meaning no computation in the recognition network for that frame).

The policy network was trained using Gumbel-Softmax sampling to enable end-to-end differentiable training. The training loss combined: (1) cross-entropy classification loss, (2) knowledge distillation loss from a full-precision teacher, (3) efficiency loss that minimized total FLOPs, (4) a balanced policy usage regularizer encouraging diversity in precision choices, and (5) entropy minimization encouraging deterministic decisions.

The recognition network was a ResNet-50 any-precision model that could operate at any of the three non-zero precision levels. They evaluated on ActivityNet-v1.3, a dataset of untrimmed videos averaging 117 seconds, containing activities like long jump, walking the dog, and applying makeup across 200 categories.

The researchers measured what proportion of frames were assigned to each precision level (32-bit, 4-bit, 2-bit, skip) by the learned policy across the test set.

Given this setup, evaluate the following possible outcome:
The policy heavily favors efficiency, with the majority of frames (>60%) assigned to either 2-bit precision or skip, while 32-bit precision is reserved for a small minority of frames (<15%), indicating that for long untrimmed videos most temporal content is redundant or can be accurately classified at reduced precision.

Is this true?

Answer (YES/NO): NO